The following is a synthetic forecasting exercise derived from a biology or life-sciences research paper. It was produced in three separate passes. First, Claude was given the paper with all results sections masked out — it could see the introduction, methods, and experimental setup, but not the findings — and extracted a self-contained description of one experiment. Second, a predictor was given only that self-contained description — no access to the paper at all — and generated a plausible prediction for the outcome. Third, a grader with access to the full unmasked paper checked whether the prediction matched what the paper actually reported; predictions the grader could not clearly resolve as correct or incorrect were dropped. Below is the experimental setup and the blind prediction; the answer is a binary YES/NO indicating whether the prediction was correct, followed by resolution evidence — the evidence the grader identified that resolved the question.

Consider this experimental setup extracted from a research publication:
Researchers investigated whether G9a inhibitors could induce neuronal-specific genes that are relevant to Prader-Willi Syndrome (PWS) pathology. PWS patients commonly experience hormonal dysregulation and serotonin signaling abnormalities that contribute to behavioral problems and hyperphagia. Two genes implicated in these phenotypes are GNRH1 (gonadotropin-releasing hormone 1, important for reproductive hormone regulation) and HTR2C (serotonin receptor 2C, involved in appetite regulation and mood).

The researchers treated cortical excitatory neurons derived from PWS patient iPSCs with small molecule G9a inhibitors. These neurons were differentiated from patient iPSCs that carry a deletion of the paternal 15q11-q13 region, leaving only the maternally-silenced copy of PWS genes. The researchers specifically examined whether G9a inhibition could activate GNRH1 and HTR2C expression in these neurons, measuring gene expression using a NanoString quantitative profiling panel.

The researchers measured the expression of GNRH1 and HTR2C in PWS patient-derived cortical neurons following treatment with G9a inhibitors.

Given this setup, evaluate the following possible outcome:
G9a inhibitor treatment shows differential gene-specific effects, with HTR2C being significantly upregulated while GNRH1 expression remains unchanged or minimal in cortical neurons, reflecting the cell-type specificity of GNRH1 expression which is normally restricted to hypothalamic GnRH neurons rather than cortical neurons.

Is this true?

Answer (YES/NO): NO